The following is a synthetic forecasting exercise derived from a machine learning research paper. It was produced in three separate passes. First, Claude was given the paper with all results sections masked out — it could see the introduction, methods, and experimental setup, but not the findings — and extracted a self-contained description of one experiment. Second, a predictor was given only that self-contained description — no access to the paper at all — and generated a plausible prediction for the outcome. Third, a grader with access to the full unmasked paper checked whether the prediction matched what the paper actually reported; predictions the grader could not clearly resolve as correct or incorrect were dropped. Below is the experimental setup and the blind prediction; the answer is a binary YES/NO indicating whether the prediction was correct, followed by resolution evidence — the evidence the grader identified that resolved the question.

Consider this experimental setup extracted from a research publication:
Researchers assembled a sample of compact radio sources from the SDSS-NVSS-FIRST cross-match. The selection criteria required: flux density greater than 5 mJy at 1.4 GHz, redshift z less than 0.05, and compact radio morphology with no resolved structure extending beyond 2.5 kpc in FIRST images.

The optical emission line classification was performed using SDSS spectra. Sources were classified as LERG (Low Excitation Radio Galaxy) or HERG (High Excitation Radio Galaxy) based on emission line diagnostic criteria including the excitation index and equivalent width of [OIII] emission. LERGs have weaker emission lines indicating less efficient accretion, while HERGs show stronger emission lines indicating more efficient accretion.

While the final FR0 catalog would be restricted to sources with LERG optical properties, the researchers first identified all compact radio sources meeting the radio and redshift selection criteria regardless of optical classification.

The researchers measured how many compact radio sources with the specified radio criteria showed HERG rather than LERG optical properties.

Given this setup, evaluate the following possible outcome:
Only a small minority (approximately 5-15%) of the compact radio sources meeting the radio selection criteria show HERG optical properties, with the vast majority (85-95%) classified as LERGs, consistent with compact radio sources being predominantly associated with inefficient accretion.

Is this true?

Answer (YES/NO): NO